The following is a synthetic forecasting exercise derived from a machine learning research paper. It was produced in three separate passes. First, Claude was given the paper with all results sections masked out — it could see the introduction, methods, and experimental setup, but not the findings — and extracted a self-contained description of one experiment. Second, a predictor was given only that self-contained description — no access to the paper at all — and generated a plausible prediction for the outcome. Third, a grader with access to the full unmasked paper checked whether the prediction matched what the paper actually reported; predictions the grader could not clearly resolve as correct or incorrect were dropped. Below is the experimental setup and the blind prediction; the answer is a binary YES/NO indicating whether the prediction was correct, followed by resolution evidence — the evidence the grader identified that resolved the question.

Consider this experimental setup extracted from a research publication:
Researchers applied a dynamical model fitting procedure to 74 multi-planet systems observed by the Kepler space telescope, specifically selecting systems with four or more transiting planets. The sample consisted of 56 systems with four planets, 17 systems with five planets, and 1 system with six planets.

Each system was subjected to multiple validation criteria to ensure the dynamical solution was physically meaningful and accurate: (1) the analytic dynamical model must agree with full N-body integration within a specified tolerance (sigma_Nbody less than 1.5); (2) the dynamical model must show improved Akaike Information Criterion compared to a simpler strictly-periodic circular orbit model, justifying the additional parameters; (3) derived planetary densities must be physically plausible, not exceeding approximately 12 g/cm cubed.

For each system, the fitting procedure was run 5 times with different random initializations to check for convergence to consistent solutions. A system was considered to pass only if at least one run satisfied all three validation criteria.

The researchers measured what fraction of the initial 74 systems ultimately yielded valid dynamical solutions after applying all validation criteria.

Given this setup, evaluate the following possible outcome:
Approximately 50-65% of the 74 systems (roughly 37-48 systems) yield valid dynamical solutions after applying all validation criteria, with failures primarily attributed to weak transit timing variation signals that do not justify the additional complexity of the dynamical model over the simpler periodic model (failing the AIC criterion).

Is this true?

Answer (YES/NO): NO